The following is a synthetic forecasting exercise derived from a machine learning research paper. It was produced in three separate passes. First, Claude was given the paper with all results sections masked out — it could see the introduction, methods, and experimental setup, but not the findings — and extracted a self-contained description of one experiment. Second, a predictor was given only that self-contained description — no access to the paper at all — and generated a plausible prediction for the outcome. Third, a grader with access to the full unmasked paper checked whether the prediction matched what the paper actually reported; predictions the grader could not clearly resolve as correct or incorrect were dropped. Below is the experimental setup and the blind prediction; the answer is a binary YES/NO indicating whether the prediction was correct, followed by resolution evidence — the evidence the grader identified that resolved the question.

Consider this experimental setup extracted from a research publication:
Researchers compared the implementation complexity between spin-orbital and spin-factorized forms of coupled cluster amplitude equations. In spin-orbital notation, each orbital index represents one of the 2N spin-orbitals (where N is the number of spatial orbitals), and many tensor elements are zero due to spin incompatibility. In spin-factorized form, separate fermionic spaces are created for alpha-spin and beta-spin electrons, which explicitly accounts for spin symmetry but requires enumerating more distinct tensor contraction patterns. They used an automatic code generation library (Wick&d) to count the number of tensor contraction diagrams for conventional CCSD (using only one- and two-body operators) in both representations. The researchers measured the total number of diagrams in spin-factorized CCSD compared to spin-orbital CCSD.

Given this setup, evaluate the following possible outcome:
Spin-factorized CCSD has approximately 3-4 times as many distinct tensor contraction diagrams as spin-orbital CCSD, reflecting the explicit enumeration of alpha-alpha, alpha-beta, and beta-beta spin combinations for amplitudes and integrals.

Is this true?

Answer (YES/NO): NO